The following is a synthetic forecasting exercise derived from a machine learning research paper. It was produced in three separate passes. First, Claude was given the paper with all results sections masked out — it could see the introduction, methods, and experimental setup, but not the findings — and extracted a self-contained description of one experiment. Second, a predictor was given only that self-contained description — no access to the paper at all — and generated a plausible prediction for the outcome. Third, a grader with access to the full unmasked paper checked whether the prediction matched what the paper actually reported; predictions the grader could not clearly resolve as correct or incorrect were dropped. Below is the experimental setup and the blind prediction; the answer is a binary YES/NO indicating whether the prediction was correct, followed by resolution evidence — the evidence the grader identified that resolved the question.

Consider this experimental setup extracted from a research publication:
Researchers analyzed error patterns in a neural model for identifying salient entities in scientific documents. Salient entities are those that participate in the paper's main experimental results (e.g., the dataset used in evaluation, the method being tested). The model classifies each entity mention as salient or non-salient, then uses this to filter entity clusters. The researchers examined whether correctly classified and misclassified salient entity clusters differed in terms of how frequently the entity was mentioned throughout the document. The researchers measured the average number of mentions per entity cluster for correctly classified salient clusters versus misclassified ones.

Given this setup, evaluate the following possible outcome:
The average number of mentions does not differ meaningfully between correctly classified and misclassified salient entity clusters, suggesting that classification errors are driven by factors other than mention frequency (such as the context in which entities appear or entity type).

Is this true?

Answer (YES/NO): NO